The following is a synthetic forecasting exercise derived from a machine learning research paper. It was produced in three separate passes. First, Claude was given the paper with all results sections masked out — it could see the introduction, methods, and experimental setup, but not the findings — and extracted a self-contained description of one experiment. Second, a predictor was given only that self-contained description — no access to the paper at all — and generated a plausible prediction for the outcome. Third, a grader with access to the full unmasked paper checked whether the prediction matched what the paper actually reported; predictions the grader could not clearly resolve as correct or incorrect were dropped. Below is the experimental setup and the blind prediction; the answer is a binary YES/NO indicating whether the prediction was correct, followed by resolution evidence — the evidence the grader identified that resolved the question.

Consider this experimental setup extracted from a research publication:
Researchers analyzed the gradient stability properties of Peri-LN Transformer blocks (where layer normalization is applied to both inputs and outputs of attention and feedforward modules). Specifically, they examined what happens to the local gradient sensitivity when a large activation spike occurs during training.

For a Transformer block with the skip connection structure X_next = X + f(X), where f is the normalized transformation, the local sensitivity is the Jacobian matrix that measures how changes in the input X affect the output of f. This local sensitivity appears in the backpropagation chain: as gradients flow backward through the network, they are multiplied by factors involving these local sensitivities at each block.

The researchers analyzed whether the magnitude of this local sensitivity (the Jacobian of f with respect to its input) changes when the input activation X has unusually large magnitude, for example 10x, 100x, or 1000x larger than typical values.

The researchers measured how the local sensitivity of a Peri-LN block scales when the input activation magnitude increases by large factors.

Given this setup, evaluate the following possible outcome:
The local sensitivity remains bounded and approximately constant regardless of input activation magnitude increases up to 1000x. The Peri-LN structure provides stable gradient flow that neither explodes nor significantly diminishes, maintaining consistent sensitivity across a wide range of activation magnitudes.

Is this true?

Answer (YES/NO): YES